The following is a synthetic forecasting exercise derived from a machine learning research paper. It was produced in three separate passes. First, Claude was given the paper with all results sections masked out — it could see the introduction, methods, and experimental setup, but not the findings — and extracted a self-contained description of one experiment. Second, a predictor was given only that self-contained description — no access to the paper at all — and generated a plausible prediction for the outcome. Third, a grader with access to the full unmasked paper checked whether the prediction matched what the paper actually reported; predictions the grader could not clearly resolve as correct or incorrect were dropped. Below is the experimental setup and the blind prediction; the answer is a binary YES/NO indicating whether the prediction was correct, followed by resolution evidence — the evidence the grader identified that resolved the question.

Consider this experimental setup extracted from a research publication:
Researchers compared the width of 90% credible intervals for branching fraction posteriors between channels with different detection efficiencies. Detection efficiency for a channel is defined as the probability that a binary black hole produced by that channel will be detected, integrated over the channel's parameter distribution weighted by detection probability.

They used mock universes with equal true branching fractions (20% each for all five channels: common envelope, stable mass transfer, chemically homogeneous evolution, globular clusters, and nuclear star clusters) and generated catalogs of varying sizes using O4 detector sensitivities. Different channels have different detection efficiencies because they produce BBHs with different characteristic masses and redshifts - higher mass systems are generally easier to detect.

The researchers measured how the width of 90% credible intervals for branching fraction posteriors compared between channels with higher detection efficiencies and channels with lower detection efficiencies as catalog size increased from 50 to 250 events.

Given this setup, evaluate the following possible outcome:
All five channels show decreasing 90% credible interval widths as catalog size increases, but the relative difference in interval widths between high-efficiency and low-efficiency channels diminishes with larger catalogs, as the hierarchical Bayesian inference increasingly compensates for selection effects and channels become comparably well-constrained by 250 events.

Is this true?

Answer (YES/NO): NO